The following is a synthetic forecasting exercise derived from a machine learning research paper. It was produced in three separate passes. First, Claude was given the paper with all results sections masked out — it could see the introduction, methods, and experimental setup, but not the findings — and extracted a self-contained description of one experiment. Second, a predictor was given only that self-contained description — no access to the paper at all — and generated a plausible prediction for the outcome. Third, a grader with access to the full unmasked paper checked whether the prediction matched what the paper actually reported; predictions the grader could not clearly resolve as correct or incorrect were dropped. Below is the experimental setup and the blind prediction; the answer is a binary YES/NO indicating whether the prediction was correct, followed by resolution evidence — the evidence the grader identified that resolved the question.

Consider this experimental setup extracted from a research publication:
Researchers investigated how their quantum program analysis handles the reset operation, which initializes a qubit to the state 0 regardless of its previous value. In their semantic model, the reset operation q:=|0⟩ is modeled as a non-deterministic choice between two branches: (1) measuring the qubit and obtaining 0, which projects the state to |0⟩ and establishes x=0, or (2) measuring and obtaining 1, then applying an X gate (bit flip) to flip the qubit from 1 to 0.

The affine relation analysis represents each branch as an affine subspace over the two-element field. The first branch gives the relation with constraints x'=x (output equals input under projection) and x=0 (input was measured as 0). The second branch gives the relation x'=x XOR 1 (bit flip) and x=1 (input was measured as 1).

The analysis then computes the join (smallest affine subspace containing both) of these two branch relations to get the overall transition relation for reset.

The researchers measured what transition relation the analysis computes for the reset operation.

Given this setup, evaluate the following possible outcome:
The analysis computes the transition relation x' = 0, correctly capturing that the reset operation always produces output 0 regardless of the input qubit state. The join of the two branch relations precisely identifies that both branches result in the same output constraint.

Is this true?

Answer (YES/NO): YES